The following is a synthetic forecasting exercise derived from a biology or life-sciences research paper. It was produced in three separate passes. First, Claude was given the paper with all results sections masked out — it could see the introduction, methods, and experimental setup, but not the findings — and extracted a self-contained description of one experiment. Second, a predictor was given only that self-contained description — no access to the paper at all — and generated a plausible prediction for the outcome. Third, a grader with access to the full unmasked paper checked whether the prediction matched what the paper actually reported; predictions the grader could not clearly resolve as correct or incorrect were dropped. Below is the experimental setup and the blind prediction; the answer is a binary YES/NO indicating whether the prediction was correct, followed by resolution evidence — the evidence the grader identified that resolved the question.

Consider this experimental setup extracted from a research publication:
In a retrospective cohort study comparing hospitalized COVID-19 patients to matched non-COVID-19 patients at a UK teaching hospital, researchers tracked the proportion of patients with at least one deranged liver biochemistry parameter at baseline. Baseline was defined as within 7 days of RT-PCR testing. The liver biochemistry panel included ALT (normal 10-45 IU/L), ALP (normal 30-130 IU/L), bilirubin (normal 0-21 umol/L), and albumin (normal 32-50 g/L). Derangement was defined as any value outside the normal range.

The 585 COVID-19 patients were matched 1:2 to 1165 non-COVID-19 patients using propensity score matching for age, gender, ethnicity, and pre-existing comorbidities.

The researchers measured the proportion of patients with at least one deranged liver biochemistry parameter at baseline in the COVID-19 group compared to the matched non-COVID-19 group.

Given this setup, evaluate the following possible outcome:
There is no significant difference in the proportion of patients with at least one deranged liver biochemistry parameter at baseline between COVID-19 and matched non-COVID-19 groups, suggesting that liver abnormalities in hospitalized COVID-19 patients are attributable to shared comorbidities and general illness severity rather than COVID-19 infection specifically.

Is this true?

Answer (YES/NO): NO